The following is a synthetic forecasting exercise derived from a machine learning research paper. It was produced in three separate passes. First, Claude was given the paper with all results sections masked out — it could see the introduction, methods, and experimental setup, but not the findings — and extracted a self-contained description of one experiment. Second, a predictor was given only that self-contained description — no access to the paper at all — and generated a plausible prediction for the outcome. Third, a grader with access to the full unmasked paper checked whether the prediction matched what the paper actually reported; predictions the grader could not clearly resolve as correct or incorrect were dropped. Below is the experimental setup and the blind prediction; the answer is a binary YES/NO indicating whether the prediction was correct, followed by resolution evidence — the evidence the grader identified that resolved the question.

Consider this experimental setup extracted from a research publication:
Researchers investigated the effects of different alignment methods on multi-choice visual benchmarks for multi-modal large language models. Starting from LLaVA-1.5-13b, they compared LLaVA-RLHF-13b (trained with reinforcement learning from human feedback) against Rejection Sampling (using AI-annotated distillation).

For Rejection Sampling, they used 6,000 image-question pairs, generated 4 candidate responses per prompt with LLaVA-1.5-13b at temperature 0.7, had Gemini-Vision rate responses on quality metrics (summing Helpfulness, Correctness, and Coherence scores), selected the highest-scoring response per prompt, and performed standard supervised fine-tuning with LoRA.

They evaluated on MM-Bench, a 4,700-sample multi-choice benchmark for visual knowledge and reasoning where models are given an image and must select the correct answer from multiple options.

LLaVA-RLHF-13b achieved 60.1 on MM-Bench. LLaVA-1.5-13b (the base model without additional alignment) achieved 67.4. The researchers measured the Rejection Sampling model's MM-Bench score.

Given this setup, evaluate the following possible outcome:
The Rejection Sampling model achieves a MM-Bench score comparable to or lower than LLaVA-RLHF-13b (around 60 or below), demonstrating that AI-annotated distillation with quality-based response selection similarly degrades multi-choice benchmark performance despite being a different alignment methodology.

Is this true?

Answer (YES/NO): NO